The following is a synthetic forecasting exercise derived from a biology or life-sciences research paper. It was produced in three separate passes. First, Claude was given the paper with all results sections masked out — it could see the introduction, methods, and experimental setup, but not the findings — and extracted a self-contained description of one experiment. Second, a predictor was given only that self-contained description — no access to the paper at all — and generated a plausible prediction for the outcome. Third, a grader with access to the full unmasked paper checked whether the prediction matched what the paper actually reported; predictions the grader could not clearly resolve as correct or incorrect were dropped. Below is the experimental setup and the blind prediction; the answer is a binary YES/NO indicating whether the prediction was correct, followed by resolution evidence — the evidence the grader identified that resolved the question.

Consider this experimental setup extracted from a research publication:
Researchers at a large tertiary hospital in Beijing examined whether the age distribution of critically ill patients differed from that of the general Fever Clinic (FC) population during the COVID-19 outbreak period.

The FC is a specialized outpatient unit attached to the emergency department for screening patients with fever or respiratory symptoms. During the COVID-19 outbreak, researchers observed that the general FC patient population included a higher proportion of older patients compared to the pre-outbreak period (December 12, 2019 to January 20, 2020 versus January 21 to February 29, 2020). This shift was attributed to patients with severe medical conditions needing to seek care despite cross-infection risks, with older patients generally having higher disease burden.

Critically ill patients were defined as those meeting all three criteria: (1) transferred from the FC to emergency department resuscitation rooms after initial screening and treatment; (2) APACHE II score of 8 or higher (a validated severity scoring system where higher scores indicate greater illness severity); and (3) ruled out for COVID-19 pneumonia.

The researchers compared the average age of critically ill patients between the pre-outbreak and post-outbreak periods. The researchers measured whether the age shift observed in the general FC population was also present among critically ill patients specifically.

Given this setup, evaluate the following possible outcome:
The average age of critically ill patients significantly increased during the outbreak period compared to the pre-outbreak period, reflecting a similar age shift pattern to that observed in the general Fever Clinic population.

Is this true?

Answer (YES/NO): NO